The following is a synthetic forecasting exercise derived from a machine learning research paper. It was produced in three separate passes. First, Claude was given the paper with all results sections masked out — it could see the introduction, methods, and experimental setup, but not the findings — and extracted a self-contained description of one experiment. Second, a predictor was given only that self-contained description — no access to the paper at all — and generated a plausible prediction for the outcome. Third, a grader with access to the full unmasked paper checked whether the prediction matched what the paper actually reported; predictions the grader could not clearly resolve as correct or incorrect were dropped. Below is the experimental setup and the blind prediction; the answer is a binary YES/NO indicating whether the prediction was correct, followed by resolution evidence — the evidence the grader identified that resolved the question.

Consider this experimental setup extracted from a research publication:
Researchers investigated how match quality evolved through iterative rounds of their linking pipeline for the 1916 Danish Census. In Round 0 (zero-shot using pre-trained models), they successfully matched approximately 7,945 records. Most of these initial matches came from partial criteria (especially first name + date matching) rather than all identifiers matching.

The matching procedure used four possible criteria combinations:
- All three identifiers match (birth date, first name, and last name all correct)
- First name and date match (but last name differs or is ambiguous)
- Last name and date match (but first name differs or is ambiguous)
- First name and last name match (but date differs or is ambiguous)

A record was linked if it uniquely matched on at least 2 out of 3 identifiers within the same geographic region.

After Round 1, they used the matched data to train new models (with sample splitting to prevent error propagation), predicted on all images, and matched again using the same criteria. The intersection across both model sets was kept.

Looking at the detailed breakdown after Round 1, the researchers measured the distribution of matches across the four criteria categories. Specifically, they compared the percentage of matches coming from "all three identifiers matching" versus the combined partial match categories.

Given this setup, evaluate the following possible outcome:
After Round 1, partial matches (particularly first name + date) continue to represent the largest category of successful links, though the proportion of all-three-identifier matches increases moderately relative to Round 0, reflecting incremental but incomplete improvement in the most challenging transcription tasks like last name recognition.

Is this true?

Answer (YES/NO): NO